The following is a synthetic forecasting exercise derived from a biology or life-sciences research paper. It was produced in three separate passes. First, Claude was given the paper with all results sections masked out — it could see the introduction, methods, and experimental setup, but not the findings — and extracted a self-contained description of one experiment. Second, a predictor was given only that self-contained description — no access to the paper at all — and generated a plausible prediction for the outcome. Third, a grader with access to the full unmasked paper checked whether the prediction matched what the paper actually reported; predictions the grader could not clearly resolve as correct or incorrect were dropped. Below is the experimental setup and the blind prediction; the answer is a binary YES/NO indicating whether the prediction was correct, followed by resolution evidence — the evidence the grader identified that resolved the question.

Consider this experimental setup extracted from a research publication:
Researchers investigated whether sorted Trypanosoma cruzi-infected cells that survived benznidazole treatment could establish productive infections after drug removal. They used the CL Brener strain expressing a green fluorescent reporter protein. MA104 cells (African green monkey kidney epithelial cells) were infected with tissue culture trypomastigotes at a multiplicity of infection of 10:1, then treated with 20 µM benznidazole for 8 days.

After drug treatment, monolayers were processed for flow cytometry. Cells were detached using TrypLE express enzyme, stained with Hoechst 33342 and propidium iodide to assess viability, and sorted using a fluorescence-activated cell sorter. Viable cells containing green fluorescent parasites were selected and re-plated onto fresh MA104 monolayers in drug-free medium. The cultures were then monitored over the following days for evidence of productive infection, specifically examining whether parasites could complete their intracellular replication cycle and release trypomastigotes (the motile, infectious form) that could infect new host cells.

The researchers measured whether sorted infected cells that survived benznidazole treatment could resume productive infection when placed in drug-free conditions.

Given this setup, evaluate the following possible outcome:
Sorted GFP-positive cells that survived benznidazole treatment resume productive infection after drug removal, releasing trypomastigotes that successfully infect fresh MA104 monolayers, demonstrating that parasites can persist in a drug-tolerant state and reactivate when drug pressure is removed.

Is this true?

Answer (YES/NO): YES